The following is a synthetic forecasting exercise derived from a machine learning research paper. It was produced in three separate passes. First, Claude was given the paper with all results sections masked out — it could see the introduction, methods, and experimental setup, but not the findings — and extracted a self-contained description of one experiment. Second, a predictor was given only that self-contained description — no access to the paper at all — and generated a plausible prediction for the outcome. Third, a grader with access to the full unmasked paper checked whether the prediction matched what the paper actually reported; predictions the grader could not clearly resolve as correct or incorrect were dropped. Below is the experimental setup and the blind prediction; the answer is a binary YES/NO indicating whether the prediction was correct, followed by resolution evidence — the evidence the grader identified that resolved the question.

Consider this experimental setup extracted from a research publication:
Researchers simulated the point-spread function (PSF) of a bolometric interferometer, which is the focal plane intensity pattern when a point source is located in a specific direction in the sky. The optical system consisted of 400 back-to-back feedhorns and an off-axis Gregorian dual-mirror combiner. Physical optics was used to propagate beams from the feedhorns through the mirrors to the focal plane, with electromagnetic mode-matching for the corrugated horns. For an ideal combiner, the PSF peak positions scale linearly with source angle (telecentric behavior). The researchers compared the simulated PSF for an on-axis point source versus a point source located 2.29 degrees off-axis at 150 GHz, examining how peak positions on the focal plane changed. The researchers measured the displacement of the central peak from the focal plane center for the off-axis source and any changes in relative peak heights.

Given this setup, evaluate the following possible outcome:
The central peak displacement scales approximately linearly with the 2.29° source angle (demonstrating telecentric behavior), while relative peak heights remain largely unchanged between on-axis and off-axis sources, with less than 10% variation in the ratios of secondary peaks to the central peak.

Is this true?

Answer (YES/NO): NO